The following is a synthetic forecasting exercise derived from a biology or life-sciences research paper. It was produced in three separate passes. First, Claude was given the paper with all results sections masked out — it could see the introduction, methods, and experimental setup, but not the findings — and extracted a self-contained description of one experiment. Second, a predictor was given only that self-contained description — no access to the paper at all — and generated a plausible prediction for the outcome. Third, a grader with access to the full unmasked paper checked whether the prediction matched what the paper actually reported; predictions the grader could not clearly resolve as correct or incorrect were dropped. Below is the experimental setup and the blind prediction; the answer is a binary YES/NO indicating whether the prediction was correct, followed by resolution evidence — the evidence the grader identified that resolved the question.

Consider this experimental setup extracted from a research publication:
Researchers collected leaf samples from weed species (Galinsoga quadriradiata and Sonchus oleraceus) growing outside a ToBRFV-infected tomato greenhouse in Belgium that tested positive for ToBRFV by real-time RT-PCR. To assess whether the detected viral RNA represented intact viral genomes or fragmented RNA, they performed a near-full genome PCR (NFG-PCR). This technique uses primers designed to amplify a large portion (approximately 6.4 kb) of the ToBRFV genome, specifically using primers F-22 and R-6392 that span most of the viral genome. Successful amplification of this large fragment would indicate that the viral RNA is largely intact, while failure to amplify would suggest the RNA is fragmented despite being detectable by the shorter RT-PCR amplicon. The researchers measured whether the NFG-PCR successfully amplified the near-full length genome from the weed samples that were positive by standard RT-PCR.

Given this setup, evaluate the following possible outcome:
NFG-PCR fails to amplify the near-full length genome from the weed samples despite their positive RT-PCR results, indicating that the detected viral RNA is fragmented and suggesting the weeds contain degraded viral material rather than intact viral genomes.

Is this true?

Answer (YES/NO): YES